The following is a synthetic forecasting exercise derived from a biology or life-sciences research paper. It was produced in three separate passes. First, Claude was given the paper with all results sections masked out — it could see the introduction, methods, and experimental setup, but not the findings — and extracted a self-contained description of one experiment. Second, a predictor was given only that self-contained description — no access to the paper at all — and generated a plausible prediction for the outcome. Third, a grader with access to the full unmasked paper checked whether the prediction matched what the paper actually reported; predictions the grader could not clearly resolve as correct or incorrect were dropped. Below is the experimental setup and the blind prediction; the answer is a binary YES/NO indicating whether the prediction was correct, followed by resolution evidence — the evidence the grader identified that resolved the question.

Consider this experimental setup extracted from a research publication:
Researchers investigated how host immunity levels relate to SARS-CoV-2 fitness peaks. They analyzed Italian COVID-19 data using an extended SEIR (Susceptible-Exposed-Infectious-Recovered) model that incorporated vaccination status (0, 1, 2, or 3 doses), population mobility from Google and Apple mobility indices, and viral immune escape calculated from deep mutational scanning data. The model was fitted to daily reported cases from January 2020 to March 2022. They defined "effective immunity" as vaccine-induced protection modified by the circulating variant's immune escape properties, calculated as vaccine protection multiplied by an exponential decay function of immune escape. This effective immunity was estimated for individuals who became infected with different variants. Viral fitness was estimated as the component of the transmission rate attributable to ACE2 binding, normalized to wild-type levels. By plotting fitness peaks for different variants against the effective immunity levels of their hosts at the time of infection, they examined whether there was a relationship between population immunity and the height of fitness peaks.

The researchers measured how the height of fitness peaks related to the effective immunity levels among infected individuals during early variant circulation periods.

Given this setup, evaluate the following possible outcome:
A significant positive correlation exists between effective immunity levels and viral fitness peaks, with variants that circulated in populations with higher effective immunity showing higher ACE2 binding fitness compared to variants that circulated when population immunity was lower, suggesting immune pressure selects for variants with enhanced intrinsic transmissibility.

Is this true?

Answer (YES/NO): NO